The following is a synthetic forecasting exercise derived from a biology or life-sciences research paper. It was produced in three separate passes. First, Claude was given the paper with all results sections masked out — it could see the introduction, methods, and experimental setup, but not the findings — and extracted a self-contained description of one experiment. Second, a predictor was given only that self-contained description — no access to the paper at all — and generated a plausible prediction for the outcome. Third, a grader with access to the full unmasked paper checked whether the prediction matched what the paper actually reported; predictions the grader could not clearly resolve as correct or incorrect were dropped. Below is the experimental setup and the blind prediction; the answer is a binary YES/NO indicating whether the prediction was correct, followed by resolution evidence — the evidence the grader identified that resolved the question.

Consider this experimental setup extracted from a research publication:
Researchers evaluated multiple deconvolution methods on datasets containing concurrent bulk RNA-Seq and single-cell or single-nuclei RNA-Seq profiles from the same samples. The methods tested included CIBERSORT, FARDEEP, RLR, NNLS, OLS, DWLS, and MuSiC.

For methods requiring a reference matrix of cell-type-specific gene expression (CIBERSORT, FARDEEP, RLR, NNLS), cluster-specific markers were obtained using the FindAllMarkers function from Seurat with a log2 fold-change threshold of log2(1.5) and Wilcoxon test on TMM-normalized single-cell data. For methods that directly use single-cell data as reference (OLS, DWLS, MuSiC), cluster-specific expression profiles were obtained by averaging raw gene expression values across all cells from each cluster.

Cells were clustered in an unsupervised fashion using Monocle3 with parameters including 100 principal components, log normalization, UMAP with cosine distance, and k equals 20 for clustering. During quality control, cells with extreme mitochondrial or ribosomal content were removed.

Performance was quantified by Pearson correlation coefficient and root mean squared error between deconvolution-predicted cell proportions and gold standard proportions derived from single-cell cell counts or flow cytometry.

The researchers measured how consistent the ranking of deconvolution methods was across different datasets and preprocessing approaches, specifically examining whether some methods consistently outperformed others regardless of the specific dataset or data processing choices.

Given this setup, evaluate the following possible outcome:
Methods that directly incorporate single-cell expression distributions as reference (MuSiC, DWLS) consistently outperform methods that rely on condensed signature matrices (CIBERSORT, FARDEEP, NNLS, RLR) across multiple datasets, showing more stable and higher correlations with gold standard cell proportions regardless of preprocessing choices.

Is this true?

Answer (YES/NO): NO